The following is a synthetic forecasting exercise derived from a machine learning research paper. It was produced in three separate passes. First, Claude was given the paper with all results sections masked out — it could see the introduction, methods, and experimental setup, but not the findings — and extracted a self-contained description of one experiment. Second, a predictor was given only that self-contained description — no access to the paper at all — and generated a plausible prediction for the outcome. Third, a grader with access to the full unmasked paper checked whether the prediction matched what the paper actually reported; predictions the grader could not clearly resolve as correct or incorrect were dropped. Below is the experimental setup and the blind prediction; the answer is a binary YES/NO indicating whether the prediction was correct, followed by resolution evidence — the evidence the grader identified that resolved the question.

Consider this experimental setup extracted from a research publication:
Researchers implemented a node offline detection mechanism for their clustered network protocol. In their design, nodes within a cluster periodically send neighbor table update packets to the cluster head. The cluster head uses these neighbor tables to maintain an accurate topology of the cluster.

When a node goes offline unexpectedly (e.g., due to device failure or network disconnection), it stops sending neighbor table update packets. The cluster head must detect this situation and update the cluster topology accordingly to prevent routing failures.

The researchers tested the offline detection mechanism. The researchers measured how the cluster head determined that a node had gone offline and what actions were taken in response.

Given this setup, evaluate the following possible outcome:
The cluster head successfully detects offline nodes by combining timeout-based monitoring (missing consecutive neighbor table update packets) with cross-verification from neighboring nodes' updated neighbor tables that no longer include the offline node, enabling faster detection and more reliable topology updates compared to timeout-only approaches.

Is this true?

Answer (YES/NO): NO